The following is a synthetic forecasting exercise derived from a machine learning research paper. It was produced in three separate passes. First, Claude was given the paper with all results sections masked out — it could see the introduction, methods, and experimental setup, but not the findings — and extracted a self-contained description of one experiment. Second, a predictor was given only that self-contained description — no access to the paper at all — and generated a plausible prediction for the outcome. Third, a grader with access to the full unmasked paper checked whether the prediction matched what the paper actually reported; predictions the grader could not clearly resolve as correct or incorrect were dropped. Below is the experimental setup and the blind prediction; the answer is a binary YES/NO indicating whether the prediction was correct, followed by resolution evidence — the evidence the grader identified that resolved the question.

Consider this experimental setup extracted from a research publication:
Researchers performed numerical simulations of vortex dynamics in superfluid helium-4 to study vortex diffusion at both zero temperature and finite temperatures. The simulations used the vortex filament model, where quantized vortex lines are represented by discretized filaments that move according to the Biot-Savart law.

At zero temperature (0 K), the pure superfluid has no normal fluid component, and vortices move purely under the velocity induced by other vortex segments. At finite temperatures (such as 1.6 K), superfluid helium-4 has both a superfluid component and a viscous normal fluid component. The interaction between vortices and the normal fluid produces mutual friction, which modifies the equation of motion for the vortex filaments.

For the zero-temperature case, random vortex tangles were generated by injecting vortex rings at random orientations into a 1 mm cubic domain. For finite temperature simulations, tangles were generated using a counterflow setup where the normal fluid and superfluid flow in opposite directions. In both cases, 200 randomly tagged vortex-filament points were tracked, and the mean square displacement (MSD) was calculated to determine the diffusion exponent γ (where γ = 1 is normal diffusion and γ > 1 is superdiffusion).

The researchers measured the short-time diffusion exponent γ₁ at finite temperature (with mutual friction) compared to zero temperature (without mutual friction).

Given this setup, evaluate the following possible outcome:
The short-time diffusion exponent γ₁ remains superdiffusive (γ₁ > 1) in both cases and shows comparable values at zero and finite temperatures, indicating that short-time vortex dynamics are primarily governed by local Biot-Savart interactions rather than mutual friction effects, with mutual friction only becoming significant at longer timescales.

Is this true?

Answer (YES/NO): YES